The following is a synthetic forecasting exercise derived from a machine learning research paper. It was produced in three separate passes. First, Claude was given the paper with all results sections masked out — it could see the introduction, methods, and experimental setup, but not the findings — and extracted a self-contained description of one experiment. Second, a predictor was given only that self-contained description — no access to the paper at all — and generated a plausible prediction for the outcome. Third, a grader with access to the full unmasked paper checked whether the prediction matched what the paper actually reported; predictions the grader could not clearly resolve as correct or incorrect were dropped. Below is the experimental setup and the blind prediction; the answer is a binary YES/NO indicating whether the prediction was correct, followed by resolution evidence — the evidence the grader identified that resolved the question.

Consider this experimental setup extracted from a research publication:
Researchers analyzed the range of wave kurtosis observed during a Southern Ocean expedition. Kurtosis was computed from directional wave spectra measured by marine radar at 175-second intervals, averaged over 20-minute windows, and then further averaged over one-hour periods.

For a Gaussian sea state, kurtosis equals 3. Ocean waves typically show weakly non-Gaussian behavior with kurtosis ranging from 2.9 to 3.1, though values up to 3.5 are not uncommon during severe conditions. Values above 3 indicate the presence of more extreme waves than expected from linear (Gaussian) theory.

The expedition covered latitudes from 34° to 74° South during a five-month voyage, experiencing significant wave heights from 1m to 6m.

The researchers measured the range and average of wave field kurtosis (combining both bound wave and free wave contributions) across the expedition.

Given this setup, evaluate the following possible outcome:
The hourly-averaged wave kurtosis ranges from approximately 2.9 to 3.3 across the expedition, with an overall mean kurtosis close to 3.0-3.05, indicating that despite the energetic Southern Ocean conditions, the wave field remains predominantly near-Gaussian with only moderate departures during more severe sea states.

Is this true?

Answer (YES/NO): NO